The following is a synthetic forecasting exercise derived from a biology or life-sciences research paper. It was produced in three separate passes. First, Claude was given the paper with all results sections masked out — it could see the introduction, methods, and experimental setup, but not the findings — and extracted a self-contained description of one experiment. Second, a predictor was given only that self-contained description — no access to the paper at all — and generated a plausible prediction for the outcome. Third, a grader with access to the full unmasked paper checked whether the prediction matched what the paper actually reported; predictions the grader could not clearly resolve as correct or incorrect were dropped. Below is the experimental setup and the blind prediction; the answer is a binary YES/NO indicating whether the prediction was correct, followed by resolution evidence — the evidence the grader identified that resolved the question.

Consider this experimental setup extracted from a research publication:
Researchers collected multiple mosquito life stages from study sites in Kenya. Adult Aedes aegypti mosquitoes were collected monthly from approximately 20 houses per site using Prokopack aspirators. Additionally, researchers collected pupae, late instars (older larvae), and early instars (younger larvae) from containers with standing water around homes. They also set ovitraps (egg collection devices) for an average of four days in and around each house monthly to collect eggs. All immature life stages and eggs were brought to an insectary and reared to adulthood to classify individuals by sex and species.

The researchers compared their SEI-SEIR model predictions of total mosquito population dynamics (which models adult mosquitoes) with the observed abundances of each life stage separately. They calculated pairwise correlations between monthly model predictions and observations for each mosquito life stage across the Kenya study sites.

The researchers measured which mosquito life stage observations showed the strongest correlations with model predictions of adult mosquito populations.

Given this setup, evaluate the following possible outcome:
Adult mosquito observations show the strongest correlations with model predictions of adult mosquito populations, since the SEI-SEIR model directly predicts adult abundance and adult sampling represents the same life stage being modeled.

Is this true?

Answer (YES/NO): YES